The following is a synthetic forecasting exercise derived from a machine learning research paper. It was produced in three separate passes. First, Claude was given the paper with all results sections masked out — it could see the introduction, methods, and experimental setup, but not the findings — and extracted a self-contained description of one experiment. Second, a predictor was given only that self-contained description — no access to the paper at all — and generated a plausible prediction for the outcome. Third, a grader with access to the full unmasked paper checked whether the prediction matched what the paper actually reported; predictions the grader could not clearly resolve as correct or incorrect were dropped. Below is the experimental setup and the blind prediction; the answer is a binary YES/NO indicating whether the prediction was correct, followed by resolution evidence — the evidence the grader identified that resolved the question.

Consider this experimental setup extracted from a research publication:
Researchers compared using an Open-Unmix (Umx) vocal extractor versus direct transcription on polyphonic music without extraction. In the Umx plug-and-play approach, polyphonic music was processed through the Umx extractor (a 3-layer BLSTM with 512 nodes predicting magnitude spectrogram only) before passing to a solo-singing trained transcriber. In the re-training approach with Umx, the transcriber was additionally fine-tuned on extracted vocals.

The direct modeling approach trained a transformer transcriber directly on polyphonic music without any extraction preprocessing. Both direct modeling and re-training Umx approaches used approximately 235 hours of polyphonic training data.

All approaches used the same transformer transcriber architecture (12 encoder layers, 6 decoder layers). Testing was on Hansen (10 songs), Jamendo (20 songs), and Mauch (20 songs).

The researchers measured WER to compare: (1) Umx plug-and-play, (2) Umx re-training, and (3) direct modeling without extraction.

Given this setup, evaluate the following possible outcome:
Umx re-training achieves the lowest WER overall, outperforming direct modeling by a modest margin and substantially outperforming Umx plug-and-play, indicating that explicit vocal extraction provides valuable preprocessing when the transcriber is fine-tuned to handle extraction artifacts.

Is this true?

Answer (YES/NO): NO